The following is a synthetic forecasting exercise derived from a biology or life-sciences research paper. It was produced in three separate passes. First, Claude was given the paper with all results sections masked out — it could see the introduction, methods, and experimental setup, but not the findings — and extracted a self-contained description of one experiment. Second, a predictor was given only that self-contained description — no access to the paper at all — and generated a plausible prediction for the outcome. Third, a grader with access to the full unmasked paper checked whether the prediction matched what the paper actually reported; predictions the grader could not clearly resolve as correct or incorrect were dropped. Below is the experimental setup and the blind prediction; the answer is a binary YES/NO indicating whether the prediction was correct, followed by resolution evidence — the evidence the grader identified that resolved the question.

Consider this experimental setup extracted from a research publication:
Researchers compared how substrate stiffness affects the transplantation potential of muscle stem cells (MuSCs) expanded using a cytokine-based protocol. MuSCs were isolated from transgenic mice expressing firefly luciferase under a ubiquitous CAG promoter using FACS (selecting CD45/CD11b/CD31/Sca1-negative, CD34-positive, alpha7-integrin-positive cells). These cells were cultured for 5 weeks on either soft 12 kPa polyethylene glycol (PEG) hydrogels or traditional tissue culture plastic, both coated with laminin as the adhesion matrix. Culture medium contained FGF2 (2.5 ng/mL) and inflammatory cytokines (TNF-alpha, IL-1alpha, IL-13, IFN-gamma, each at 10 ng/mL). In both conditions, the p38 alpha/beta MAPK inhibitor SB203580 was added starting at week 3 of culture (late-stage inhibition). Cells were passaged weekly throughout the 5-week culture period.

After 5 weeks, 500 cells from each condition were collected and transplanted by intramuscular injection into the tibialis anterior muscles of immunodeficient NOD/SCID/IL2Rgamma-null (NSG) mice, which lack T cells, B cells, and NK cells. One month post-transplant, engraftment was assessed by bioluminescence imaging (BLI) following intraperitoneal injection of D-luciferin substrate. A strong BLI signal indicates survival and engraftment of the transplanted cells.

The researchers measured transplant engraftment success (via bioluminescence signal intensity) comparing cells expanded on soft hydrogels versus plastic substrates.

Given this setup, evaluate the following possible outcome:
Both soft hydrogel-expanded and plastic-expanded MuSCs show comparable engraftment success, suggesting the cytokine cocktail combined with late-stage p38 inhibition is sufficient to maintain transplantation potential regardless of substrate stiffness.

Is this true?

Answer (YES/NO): NO